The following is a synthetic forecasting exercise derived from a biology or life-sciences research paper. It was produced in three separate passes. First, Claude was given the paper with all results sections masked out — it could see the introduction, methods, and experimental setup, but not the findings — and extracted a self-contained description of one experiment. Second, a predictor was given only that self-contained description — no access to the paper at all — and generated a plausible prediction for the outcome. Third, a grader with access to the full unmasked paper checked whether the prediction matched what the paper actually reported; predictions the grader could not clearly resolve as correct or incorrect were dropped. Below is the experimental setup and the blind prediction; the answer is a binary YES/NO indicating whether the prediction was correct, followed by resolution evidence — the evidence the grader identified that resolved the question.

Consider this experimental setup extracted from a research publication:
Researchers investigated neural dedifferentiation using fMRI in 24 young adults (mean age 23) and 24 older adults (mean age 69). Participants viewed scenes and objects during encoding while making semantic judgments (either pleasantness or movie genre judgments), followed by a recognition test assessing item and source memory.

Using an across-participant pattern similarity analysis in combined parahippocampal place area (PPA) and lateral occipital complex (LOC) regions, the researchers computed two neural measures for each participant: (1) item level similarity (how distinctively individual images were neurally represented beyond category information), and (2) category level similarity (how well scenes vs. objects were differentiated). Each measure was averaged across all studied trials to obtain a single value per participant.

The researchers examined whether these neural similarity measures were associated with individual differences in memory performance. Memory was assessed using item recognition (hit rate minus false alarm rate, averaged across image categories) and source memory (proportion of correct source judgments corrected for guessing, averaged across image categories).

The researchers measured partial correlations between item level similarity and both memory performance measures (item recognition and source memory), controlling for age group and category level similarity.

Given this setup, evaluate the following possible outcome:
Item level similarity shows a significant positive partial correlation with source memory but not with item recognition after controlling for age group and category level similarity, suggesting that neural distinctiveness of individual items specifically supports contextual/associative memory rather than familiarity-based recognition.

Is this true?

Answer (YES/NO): NO